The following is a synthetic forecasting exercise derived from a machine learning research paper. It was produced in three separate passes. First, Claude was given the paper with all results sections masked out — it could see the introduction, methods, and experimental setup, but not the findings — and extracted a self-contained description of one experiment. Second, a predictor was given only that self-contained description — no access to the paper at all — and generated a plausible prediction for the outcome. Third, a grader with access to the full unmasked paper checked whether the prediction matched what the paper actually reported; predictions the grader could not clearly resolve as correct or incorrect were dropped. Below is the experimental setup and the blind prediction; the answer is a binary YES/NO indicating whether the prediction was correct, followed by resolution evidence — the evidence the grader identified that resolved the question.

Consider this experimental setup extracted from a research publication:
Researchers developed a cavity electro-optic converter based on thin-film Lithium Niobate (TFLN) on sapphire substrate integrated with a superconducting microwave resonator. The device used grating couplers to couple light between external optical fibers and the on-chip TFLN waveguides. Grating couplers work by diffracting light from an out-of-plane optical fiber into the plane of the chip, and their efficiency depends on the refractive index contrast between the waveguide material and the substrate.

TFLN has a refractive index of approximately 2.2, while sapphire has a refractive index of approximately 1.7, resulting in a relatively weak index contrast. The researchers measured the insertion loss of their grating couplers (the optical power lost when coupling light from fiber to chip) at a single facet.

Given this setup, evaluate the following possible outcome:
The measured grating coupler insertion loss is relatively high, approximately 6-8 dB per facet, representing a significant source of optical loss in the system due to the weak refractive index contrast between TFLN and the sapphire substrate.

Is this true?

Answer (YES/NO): NO